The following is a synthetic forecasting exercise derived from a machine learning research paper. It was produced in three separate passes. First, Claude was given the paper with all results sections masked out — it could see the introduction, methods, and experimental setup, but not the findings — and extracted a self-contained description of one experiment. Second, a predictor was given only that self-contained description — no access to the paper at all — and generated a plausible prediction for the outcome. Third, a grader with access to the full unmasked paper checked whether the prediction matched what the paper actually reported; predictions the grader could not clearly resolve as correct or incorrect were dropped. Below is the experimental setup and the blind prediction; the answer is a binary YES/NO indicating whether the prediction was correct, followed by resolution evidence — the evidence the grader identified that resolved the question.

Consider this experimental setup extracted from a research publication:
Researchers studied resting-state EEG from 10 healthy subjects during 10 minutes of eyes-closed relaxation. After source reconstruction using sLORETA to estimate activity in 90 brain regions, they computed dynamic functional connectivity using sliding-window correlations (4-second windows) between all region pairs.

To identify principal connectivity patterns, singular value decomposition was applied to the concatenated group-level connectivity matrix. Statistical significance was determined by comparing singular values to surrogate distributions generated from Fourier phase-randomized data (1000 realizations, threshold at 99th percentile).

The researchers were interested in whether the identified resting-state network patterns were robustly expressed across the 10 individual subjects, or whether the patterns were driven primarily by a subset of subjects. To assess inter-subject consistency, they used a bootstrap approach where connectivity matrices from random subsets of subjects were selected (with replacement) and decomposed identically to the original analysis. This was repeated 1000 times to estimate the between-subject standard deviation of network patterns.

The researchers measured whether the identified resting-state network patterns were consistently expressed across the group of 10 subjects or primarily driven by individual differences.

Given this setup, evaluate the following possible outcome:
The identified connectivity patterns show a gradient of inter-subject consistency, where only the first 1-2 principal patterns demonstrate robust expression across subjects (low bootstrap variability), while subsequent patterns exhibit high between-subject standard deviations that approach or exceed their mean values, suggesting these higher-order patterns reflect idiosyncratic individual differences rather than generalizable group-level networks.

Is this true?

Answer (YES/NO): NO